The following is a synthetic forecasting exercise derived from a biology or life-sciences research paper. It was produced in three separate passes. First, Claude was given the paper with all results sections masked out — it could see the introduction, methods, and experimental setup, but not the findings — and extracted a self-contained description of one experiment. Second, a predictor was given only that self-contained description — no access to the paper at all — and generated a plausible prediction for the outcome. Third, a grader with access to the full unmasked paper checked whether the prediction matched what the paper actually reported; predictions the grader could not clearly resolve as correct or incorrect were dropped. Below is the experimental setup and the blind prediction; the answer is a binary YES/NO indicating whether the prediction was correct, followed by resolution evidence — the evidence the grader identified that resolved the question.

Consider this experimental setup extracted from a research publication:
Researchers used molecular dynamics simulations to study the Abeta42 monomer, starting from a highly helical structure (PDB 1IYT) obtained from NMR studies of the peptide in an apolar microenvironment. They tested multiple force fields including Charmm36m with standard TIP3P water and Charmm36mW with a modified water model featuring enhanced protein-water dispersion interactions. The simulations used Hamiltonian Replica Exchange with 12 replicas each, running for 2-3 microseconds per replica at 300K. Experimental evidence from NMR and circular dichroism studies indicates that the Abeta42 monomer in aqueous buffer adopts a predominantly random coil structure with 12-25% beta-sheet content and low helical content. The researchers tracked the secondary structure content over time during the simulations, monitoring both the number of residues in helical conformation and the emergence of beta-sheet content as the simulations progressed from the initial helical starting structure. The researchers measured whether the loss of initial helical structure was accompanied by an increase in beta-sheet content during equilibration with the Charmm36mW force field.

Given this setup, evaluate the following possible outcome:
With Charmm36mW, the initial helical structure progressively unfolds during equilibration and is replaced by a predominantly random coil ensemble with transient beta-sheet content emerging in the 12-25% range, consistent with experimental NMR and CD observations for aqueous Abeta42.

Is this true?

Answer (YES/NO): YES